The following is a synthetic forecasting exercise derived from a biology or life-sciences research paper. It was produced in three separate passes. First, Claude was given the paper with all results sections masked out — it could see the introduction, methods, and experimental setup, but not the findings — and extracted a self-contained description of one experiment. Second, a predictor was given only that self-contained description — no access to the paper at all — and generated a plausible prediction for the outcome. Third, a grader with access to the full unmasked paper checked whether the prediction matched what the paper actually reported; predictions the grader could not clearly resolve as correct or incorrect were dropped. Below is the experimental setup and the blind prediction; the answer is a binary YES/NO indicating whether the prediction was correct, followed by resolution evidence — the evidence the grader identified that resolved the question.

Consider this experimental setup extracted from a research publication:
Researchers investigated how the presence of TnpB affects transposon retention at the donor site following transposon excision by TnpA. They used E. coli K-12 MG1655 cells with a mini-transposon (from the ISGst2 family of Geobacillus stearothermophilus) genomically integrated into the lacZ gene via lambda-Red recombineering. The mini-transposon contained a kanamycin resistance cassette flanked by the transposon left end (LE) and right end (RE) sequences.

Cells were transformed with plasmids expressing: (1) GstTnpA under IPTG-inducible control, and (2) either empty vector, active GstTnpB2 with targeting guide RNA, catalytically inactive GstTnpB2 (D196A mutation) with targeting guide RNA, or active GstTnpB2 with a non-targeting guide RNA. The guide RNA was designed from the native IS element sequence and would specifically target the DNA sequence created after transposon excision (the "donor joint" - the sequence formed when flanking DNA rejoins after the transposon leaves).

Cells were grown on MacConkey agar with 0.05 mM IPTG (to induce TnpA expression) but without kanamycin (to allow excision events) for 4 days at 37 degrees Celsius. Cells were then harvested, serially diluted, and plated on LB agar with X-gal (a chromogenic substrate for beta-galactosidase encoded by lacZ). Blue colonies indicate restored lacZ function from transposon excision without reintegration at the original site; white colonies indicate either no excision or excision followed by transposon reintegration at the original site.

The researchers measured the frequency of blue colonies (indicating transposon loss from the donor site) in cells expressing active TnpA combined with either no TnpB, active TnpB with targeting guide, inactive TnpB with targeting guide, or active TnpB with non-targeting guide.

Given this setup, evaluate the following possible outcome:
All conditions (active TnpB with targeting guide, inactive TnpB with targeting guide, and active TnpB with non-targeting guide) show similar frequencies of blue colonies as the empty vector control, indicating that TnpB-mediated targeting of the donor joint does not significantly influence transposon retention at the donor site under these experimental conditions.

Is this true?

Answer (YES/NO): NO